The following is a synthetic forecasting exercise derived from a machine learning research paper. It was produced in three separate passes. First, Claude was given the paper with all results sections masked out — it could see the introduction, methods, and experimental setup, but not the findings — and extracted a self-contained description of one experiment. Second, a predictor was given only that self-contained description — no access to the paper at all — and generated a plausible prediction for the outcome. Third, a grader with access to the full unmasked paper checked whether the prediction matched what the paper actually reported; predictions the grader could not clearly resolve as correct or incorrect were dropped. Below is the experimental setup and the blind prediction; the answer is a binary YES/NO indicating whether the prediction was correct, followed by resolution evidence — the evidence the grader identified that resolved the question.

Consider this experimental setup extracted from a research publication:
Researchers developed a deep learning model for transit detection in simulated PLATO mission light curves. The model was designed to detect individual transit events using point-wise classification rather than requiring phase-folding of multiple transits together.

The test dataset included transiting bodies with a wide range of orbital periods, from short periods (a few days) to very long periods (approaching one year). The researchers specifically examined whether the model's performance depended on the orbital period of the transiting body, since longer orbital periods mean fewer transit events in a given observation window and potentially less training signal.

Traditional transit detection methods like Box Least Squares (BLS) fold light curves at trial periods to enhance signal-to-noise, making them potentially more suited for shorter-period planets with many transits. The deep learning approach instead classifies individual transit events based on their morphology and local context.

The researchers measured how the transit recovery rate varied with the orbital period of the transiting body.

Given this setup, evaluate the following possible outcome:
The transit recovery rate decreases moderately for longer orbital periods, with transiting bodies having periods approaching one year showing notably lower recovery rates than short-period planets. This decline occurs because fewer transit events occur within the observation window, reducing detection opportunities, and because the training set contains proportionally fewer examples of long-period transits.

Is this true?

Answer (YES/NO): NO